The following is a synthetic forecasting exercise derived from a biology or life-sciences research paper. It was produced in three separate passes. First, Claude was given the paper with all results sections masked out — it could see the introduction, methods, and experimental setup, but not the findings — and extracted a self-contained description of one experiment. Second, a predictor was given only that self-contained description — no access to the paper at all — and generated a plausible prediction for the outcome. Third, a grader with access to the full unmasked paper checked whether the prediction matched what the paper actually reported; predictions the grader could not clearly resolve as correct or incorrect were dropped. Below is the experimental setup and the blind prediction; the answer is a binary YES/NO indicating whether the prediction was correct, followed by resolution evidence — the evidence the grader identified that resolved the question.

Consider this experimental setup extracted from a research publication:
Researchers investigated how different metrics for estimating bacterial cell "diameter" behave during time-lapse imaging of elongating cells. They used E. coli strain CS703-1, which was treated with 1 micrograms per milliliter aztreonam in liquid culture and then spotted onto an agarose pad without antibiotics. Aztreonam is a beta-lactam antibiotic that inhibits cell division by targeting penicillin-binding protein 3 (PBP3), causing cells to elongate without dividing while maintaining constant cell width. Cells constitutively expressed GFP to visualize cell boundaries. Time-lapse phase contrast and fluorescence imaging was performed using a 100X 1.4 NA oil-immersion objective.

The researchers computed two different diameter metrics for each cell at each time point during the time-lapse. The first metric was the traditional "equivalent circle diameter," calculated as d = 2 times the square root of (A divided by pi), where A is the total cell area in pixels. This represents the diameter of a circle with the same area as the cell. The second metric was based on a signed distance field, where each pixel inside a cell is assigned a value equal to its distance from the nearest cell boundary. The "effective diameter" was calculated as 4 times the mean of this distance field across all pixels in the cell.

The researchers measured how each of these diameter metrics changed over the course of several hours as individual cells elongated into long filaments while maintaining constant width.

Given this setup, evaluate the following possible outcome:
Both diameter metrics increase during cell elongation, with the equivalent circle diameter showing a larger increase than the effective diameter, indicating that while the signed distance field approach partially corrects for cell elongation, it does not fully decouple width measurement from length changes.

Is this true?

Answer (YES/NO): NO